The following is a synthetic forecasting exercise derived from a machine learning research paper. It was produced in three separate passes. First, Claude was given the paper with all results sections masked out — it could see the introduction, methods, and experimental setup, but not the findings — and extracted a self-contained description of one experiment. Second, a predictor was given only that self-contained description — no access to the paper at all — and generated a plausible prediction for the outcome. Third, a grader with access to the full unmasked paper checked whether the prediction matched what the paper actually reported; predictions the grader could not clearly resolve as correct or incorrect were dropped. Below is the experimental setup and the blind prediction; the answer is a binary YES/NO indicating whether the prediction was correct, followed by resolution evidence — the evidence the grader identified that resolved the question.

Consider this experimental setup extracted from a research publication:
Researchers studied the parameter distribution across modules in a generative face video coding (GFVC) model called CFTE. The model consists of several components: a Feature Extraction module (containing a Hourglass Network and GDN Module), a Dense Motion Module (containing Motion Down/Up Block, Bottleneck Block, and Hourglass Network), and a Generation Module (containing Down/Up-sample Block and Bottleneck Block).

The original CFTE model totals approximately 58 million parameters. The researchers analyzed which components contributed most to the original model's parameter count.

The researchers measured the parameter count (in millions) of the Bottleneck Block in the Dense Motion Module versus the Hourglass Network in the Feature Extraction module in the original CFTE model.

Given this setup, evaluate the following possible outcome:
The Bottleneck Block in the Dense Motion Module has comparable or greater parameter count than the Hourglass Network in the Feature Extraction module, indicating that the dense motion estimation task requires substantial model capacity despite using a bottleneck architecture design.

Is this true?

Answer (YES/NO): YES